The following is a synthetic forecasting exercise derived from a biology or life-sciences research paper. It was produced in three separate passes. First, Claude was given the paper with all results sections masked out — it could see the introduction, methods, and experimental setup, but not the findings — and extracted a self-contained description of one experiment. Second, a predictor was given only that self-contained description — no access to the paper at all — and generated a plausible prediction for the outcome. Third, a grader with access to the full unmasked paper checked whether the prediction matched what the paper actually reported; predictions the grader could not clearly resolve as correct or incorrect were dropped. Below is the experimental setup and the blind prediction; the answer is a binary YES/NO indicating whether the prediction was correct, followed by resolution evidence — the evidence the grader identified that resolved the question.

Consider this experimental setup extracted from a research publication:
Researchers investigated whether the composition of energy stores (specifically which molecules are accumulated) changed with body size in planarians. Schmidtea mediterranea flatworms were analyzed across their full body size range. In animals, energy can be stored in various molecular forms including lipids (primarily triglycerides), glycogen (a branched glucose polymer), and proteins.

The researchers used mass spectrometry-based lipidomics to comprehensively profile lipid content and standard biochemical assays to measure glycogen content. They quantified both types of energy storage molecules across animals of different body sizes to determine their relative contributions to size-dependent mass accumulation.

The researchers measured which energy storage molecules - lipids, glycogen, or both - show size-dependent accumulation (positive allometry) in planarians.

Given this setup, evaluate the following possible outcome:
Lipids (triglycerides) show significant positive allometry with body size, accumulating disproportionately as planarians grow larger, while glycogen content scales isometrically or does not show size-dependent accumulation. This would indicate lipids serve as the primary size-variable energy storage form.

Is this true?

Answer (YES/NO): NO